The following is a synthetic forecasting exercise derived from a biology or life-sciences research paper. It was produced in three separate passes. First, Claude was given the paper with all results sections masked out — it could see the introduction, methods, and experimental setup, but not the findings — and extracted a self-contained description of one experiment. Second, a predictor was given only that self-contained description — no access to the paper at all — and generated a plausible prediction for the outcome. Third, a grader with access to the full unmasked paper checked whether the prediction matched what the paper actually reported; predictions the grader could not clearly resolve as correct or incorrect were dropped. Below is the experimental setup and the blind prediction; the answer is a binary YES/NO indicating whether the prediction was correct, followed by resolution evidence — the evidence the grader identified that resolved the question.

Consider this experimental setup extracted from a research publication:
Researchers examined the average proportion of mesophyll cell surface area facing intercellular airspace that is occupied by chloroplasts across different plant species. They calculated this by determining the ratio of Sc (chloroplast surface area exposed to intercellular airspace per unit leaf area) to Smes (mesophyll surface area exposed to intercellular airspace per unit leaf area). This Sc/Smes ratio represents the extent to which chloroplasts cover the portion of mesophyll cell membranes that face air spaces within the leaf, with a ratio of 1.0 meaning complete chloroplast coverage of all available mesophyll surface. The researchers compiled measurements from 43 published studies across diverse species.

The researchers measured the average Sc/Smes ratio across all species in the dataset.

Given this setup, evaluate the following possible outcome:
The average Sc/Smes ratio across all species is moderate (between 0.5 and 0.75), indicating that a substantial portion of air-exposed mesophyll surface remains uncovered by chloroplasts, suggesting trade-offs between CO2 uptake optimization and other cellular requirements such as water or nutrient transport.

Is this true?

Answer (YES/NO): YES